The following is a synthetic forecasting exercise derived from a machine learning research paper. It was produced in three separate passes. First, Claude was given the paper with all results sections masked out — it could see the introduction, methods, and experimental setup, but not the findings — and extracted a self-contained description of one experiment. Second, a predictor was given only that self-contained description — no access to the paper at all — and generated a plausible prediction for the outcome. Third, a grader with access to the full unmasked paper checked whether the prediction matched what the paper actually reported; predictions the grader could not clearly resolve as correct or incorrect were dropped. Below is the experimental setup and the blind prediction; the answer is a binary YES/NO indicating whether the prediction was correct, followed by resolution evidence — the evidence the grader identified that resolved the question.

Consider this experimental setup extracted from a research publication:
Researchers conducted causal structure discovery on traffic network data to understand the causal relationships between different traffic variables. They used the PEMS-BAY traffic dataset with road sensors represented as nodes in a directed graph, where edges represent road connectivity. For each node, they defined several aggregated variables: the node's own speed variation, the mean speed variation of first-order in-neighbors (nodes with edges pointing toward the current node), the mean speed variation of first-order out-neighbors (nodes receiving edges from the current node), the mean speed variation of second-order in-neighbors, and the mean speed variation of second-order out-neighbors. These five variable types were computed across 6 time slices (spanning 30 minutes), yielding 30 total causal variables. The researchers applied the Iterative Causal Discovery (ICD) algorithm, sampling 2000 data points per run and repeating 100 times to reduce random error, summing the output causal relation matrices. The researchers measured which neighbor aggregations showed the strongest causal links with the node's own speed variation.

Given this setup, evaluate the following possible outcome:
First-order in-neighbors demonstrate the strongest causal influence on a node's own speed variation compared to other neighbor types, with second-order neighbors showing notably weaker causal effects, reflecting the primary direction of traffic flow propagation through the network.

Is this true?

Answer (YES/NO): NO